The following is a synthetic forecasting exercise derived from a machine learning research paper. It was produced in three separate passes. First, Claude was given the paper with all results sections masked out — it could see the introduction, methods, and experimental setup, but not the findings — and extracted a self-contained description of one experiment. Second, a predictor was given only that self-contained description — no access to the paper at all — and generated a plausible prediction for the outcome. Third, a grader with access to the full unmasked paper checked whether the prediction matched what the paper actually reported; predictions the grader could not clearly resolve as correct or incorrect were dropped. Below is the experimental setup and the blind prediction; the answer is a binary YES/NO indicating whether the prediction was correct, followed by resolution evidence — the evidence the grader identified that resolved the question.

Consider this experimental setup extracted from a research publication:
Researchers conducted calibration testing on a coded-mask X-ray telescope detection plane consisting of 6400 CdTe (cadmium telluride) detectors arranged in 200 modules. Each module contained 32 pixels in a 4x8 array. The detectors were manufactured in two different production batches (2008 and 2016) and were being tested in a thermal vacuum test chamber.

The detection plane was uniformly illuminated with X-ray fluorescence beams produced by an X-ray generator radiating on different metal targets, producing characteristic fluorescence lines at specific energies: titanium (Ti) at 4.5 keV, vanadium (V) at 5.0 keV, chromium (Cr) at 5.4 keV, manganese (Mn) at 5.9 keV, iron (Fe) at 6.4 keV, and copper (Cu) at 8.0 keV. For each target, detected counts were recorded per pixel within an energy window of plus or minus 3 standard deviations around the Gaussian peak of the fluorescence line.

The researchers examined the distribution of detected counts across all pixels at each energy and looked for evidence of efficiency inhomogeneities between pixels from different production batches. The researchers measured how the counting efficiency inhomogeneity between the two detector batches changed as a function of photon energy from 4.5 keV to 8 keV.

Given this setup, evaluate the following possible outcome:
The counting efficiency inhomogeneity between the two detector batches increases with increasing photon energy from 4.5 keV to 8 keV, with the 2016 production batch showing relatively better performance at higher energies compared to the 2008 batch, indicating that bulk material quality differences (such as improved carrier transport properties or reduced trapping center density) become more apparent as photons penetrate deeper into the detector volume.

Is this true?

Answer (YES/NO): NO